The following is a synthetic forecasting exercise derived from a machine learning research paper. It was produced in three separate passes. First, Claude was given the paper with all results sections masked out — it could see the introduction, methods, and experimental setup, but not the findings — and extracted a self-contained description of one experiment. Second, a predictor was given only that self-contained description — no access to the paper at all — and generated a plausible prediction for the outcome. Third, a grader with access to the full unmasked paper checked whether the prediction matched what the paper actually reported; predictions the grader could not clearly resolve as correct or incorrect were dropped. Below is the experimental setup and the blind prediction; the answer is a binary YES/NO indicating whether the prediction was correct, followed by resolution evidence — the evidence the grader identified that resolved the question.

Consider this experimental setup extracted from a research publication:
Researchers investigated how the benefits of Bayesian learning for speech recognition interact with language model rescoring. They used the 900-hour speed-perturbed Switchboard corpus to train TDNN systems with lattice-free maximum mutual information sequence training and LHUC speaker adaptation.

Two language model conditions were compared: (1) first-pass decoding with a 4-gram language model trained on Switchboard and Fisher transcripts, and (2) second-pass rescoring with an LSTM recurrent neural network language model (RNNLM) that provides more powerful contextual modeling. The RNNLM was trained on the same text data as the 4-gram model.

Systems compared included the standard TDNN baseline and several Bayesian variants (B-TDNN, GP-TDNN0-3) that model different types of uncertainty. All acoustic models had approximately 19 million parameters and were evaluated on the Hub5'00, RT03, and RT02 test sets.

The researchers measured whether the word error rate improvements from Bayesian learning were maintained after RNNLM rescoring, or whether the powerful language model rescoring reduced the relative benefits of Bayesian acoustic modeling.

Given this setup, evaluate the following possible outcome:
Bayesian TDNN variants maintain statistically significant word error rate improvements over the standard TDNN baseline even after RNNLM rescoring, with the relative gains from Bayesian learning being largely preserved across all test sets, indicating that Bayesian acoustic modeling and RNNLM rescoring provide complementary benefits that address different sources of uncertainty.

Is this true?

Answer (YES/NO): YES